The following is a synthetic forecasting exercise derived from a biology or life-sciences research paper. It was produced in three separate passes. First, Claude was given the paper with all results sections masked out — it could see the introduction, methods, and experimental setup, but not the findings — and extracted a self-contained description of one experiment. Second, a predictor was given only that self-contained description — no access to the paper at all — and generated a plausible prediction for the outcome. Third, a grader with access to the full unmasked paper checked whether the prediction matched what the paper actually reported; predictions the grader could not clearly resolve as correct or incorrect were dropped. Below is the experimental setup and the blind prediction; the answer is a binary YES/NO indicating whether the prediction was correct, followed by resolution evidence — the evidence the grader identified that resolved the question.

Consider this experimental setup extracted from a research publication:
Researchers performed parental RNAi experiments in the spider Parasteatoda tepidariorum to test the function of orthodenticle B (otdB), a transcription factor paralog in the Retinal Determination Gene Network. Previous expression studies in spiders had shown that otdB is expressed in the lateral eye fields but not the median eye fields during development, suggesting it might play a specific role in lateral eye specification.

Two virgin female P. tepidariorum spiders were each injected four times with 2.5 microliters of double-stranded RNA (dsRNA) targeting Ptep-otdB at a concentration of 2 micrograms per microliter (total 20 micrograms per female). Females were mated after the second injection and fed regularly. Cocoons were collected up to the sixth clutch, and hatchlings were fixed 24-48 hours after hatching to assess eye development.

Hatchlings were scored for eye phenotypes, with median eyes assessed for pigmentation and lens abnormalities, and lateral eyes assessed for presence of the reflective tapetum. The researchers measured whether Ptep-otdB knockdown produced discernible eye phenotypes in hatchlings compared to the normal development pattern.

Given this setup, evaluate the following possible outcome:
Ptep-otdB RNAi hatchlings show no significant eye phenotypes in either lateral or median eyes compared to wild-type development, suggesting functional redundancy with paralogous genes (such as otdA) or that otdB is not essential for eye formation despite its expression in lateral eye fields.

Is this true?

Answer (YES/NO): YES